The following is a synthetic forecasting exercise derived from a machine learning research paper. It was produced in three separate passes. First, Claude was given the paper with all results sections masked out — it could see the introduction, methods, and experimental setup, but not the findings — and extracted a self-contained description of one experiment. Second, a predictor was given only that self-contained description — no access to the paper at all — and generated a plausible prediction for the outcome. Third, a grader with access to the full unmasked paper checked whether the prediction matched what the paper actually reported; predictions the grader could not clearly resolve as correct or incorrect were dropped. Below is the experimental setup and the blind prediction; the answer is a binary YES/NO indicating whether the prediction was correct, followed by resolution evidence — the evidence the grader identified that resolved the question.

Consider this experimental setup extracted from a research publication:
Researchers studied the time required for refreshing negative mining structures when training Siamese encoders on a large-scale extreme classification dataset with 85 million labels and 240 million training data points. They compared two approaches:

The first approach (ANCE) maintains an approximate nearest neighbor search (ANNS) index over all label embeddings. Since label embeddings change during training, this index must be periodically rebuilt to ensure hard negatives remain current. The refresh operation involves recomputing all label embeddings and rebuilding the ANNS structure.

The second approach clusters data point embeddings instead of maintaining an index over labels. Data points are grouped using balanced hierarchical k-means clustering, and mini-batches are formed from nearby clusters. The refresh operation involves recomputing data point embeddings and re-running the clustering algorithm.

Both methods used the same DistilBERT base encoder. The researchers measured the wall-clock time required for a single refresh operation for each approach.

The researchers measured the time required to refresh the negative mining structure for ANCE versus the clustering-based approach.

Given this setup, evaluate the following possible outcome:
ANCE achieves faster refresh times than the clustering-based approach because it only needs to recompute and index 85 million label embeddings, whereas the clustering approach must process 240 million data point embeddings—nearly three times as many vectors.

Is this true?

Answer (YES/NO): NO